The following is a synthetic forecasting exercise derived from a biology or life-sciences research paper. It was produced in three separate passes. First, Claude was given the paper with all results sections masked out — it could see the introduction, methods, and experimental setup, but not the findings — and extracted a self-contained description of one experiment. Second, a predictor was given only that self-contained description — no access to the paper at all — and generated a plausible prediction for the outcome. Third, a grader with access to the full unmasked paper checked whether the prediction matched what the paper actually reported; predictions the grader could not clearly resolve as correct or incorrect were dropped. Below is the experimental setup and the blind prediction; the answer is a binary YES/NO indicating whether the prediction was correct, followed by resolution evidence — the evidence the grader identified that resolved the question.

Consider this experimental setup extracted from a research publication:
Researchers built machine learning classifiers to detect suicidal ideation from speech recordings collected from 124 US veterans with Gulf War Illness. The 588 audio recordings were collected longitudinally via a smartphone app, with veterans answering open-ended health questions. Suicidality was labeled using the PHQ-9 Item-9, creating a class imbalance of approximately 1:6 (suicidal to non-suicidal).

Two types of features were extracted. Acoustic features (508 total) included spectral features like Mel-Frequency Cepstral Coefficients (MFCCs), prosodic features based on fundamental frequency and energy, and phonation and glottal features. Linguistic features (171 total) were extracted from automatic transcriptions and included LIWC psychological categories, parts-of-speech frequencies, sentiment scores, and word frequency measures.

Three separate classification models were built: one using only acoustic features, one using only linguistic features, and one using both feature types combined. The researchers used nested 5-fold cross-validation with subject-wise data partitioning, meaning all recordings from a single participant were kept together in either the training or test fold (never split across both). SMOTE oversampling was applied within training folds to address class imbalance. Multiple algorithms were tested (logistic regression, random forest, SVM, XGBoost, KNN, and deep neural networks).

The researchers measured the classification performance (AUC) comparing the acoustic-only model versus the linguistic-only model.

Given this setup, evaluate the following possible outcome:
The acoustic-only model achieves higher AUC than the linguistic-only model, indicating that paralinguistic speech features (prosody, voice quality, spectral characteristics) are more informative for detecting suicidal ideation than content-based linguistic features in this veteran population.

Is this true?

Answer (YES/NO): YES